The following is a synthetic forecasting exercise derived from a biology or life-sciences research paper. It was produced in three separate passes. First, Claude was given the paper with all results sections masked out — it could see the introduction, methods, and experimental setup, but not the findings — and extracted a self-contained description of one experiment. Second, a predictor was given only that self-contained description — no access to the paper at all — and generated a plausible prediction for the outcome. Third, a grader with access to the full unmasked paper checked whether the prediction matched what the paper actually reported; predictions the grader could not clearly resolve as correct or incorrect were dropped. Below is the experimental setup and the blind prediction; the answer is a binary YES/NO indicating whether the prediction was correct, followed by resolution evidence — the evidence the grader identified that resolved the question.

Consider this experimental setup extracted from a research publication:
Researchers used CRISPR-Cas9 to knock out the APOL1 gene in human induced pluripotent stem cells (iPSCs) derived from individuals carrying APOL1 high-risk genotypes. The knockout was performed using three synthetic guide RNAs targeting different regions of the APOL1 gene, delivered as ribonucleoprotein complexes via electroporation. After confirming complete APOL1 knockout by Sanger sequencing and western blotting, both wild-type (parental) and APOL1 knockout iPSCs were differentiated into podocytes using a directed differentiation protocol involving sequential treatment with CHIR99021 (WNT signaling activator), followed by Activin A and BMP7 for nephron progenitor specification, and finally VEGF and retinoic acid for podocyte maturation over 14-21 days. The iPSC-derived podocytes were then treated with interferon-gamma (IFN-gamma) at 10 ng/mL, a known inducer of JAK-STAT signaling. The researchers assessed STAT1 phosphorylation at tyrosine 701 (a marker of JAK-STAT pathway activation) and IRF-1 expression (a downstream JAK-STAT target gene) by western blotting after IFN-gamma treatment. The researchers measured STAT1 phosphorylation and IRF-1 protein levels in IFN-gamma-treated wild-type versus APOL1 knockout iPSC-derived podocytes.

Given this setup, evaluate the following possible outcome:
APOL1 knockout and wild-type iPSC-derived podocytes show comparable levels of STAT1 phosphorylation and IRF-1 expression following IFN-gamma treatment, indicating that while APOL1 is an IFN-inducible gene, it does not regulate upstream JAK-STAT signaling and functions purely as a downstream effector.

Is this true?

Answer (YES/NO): NO